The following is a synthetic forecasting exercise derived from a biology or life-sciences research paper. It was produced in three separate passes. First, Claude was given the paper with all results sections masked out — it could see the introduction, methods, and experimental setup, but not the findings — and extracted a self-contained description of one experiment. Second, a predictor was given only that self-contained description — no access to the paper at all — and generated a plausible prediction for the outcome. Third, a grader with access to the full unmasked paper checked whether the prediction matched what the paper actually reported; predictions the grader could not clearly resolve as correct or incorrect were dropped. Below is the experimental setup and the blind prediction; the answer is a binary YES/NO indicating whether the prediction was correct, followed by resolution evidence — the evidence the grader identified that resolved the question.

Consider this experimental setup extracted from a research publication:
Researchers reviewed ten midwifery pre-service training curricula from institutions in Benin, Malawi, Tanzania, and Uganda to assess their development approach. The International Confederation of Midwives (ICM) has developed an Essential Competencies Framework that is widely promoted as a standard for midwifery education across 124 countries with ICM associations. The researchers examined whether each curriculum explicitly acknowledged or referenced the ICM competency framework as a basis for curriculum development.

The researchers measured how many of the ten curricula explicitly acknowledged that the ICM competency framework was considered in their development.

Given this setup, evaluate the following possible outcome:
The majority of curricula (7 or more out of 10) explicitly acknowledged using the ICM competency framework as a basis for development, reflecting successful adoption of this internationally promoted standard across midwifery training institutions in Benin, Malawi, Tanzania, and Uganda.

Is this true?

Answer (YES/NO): NO